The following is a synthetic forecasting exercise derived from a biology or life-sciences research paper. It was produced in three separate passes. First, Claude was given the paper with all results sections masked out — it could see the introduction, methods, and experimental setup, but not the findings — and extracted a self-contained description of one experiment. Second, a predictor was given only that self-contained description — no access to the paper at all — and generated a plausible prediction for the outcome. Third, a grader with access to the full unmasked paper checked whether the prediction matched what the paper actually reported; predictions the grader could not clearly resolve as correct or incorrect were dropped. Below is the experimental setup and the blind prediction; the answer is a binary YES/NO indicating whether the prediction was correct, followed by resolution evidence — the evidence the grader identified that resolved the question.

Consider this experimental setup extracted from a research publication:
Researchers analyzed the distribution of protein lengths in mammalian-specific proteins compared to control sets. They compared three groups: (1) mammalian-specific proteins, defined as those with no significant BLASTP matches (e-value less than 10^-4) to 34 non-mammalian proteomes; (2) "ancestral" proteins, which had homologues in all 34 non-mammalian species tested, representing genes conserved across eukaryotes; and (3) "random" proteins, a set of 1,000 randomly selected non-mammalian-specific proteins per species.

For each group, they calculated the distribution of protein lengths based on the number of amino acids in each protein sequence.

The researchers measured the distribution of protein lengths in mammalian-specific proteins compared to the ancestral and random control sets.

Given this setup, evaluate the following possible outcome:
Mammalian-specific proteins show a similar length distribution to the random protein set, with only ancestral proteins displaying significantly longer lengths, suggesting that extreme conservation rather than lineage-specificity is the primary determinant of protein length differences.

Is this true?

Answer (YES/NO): NO